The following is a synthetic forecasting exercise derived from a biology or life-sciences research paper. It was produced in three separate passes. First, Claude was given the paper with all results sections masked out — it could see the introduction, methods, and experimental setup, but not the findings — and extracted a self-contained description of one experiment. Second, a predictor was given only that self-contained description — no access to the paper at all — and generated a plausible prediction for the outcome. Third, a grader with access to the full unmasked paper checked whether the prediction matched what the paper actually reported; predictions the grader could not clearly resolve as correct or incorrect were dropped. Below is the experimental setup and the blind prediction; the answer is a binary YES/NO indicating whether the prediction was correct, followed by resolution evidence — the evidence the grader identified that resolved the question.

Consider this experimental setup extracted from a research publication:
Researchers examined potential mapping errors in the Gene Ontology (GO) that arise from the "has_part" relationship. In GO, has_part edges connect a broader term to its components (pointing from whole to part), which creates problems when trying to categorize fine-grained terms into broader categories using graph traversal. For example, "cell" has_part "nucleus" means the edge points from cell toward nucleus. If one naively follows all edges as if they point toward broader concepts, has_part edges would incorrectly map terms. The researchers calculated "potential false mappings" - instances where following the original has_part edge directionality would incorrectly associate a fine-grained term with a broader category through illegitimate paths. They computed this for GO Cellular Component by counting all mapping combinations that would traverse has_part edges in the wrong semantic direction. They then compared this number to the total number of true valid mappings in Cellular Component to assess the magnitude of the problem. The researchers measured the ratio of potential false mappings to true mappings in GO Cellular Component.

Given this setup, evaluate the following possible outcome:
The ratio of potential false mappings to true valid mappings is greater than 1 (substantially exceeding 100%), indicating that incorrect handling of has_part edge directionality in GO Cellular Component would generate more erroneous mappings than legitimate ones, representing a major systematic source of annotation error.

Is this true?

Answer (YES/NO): NO